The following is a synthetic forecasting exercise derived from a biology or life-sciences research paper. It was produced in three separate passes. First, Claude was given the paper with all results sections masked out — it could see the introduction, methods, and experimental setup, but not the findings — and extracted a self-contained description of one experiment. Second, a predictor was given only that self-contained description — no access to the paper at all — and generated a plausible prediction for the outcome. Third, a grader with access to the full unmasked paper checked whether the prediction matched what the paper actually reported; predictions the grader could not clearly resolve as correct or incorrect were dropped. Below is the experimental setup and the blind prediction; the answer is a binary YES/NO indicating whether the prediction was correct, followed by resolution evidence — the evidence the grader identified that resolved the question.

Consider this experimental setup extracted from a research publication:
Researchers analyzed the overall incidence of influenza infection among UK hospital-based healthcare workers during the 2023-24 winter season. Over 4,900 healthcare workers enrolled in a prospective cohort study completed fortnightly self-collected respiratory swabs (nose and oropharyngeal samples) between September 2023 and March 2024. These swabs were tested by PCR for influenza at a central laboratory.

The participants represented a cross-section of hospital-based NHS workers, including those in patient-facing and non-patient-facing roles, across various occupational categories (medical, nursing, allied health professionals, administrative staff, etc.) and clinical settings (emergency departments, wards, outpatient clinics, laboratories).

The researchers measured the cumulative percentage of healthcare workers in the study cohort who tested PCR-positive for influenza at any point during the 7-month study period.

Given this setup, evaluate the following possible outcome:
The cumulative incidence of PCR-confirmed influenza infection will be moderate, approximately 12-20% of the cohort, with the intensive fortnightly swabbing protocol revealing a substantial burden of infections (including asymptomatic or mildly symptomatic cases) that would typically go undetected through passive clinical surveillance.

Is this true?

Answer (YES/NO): NO